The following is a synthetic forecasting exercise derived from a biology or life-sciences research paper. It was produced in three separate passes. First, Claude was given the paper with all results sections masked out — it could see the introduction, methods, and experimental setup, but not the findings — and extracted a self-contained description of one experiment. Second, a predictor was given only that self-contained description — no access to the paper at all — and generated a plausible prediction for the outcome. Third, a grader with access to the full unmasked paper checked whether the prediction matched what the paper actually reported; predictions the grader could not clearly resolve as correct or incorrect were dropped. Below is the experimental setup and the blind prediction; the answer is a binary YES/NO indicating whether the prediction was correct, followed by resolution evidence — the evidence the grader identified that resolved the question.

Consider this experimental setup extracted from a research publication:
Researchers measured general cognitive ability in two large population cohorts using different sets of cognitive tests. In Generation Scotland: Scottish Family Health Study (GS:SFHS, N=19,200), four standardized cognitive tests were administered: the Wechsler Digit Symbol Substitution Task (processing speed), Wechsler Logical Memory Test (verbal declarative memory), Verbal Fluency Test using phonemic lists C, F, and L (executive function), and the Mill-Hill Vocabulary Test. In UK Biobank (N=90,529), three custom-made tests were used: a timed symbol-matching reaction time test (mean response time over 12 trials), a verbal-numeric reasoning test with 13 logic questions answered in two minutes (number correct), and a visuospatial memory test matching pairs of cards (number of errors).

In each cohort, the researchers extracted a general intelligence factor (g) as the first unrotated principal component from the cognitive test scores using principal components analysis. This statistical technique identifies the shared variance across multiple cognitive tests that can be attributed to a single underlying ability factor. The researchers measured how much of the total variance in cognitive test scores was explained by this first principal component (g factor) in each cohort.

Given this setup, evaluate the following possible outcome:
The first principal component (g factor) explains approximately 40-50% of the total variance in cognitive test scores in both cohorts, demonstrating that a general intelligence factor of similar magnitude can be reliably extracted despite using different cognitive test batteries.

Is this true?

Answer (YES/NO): YES